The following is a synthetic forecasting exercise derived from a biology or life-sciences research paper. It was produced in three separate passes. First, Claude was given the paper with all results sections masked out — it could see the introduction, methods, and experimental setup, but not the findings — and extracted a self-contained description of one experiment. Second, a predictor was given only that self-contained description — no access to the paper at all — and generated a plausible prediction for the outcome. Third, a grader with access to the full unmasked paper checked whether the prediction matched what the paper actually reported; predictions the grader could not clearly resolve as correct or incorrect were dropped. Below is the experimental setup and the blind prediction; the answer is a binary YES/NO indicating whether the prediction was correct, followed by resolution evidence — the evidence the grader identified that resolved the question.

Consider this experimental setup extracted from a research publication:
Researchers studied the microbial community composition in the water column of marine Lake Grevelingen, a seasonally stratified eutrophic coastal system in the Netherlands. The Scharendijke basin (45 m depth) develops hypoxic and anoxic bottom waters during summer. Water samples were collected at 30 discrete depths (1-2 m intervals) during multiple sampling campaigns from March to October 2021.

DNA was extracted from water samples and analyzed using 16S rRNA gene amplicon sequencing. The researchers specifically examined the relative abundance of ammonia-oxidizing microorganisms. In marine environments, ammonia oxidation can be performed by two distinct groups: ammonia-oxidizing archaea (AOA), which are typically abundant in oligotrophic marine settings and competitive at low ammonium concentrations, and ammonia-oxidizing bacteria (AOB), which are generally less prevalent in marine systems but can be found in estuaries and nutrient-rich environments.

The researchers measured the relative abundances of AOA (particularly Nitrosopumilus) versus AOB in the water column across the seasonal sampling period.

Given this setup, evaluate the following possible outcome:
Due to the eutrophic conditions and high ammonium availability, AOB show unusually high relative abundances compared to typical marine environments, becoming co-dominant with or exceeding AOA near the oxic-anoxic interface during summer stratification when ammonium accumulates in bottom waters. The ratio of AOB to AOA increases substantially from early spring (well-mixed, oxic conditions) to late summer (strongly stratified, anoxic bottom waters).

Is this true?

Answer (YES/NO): YES